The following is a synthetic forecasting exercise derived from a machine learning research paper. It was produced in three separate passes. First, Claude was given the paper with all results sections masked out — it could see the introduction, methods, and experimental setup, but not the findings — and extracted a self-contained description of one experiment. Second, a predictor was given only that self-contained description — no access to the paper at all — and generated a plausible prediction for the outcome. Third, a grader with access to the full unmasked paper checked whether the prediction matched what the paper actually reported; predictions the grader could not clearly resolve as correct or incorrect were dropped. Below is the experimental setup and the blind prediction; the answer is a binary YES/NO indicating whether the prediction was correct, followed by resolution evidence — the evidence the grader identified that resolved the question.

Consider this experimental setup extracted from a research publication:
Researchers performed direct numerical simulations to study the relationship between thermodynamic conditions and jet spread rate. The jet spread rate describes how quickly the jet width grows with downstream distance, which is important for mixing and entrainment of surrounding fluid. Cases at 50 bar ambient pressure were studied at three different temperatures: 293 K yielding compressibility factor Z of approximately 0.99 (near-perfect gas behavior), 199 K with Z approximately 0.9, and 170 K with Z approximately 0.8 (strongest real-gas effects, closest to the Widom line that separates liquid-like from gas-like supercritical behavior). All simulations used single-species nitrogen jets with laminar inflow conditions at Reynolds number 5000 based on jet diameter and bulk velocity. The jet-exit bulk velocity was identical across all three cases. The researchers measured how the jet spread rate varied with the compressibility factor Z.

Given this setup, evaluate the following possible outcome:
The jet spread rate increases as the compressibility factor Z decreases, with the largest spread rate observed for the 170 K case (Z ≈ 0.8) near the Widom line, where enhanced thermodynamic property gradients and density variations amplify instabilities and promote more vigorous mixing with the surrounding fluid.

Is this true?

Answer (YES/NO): NO